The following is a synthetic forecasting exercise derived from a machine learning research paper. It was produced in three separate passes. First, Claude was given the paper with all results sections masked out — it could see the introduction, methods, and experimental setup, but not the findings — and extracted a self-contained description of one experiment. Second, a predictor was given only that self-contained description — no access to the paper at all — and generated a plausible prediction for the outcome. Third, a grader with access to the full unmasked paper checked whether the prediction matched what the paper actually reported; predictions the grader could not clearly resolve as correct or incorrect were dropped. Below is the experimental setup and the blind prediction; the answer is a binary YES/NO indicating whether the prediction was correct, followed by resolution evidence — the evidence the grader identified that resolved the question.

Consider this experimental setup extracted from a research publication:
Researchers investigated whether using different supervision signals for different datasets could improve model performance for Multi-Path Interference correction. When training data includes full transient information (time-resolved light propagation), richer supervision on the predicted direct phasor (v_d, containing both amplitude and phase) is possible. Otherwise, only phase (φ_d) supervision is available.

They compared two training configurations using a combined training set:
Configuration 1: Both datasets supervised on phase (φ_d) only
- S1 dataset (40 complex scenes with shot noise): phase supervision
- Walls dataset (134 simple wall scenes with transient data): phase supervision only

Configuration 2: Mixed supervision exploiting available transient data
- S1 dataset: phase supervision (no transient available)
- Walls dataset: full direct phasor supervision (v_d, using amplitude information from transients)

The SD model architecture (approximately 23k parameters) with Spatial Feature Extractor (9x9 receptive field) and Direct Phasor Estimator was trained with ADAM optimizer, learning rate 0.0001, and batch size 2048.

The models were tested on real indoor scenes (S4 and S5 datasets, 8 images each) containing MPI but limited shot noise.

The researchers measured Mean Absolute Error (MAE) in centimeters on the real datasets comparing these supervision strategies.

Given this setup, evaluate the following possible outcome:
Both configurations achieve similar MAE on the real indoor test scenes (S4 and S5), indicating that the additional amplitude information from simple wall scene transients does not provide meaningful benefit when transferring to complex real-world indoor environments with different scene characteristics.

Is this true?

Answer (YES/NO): NO